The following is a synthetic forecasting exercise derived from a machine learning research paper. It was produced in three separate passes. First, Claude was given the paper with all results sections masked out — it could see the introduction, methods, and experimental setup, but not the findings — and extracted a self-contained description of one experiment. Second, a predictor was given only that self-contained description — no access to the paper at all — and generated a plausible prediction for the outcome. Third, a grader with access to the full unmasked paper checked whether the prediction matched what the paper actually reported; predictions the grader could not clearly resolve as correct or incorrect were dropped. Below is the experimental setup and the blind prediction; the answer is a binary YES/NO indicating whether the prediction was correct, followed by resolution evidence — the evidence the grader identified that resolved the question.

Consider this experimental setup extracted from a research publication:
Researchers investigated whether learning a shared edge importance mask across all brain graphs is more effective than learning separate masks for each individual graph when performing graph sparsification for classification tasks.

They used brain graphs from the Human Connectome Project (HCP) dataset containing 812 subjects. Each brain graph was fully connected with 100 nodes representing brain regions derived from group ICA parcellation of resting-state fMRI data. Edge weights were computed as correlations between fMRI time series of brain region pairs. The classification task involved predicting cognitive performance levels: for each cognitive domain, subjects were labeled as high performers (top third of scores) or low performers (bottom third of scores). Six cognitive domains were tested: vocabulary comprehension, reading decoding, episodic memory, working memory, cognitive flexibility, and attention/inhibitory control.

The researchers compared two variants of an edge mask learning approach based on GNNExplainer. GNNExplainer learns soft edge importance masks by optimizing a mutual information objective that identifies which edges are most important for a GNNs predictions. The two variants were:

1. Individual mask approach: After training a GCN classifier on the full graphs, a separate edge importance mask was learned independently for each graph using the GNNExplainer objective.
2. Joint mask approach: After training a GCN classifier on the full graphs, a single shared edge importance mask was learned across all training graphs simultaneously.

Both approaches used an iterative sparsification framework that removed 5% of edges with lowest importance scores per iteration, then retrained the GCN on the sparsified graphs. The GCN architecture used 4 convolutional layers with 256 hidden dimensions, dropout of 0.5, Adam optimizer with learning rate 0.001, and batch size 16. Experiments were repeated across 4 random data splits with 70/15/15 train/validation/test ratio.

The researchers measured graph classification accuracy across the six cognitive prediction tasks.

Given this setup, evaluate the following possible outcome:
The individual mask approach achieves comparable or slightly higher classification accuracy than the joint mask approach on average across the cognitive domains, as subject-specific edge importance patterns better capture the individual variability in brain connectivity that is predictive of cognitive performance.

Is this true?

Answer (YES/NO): NO